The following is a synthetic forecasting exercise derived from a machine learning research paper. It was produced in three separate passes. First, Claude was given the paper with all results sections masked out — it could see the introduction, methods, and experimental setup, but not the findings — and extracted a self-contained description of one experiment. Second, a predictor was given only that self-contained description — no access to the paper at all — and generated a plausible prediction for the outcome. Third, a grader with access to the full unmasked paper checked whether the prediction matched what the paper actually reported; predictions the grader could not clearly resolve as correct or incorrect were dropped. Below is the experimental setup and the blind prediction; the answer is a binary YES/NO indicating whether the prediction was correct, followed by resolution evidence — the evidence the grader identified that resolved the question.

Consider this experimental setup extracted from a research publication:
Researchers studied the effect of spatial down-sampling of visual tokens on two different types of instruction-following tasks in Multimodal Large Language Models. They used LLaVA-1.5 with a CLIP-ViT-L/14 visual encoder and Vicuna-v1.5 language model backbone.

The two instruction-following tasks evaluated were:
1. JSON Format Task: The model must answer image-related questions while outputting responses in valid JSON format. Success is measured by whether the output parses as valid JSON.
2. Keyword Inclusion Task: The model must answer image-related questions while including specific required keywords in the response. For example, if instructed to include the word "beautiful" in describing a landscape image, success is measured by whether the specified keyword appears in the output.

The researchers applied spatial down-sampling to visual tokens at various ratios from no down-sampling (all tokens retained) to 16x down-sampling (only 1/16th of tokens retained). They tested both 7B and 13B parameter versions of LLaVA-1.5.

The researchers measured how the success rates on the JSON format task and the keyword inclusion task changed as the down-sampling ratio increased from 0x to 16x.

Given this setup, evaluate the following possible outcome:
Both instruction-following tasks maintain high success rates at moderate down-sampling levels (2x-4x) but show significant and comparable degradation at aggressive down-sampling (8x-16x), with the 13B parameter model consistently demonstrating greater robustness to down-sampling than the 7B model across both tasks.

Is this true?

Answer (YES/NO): NO